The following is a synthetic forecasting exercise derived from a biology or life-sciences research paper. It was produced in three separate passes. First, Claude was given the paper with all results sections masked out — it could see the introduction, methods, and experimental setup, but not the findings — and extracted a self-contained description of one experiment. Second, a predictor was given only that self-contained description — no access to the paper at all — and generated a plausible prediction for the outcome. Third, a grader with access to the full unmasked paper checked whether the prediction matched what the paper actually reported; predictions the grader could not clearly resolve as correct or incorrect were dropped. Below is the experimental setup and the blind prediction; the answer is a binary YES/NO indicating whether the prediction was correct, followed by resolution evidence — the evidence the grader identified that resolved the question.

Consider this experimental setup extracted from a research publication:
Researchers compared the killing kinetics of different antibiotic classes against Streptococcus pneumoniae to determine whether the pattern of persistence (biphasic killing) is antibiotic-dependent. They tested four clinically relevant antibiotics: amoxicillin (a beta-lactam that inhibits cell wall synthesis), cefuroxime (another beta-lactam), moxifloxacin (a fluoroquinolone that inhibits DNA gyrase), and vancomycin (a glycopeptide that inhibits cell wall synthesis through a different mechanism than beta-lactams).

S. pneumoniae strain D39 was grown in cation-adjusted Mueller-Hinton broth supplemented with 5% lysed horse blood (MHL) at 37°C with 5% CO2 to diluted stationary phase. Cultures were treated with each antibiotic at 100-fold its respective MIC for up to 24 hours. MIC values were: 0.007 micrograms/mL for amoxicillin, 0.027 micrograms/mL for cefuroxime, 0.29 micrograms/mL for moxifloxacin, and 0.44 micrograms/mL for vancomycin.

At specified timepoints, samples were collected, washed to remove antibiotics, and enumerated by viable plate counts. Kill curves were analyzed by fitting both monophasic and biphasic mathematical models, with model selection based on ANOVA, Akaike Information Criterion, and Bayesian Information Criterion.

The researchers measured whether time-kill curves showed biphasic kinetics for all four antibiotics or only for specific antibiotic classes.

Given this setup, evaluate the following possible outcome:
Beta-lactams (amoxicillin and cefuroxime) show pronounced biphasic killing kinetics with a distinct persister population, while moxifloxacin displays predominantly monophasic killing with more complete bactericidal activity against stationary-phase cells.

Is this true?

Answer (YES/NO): NO